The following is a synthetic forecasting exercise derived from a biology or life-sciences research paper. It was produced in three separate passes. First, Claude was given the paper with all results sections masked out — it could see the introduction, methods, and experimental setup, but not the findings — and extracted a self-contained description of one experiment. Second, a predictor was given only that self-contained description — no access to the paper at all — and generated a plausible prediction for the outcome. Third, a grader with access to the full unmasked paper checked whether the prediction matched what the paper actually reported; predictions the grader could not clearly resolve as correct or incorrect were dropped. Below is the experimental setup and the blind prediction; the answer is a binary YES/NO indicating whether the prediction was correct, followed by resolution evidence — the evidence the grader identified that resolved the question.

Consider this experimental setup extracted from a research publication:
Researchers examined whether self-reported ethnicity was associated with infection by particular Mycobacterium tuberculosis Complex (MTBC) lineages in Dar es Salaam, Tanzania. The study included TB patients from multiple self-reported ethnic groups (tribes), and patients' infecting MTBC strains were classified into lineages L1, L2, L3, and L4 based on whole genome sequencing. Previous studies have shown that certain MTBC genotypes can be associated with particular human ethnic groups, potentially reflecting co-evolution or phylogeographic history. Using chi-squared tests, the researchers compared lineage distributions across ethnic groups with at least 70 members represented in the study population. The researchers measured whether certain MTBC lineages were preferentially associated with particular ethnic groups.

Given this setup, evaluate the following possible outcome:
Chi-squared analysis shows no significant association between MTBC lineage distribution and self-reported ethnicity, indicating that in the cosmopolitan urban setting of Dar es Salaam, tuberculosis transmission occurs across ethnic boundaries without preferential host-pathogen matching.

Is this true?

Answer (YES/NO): YES